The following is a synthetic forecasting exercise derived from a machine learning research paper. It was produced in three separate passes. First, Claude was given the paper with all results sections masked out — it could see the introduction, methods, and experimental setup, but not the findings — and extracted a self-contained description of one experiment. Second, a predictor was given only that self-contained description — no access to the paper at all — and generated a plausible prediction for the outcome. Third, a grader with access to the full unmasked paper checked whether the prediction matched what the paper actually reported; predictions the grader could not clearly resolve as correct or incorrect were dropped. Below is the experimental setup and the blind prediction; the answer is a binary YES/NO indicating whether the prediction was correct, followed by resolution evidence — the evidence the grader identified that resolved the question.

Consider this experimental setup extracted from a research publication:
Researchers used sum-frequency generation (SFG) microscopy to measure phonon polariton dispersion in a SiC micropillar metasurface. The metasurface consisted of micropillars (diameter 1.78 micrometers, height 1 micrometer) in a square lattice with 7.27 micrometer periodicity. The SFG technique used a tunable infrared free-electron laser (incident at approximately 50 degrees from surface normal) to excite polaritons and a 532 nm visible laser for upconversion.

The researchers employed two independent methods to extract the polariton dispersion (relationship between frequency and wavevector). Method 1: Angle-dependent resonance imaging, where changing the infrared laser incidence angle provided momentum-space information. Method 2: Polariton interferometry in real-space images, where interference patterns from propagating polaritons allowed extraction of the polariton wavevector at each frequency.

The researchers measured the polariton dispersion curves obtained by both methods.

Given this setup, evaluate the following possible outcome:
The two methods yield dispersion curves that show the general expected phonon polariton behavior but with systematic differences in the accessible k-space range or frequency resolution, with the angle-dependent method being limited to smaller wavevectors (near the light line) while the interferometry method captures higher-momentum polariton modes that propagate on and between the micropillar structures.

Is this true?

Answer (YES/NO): NO